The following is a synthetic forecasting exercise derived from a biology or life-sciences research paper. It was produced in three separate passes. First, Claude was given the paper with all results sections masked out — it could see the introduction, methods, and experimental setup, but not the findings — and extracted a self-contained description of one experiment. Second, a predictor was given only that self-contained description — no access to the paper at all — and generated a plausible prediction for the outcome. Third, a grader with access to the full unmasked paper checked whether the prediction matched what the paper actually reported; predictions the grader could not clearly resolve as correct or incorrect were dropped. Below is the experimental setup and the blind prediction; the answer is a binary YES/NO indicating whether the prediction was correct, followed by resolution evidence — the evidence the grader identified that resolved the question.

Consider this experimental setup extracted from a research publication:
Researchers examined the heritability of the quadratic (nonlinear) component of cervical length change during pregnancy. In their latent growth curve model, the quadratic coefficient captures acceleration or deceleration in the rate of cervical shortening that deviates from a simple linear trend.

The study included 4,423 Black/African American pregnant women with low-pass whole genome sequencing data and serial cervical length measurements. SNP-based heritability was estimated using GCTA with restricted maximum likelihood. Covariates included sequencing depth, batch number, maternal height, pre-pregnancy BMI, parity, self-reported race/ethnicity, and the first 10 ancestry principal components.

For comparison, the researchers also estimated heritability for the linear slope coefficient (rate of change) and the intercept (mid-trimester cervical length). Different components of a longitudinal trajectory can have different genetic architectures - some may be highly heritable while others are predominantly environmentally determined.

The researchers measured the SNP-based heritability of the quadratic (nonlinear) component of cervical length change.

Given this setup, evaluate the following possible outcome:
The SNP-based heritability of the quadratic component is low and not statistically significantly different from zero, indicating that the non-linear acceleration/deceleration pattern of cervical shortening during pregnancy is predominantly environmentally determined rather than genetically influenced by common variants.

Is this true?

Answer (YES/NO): NO